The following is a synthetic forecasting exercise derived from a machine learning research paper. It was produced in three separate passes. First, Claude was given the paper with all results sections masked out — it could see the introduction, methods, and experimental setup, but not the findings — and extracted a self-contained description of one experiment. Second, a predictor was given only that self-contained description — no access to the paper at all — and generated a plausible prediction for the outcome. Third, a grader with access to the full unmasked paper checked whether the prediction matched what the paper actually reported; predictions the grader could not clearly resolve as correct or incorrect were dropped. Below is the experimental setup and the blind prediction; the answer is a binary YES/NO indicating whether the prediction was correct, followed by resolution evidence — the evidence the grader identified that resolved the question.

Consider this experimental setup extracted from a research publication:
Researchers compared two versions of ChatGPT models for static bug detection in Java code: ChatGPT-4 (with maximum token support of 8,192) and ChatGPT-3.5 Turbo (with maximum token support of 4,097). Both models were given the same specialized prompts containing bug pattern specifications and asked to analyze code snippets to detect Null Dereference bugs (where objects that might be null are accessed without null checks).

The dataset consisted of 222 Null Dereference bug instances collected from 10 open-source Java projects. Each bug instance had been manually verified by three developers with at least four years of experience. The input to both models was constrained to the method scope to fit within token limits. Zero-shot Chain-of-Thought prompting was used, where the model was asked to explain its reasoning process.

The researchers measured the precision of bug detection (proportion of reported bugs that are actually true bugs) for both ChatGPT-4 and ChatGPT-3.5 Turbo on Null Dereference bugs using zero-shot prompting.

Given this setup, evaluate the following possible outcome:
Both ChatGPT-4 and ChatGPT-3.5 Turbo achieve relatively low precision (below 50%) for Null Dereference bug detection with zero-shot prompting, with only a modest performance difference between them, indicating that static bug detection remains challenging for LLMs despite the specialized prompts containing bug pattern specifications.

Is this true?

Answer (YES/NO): NO